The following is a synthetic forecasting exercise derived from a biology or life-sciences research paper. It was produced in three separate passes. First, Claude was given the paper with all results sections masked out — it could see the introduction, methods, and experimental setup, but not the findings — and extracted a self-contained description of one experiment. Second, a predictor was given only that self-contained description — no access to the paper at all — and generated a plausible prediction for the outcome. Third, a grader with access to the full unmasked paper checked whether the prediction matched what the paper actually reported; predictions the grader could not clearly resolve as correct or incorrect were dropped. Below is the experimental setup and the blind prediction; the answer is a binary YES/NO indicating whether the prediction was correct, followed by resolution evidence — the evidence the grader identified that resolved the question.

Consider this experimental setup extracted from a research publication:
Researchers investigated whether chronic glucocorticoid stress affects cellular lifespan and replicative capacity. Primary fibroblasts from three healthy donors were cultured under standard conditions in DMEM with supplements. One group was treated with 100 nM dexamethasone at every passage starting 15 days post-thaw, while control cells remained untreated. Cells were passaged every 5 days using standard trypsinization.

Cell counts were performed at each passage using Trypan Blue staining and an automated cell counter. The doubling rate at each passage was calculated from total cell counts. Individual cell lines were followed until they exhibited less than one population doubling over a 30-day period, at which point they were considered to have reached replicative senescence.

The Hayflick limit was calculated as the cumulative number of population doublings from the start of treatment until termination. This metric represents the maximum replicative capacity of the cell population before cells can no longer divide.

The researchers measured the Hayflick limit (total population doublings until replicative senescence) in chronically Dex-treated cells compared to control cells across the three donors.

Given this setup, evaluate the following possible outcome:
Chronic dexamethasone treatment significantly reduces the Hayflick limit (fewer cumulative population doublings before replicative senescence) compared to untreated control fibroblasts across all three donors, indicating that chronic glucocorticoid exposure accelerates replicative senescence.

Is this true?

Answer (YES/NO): YES